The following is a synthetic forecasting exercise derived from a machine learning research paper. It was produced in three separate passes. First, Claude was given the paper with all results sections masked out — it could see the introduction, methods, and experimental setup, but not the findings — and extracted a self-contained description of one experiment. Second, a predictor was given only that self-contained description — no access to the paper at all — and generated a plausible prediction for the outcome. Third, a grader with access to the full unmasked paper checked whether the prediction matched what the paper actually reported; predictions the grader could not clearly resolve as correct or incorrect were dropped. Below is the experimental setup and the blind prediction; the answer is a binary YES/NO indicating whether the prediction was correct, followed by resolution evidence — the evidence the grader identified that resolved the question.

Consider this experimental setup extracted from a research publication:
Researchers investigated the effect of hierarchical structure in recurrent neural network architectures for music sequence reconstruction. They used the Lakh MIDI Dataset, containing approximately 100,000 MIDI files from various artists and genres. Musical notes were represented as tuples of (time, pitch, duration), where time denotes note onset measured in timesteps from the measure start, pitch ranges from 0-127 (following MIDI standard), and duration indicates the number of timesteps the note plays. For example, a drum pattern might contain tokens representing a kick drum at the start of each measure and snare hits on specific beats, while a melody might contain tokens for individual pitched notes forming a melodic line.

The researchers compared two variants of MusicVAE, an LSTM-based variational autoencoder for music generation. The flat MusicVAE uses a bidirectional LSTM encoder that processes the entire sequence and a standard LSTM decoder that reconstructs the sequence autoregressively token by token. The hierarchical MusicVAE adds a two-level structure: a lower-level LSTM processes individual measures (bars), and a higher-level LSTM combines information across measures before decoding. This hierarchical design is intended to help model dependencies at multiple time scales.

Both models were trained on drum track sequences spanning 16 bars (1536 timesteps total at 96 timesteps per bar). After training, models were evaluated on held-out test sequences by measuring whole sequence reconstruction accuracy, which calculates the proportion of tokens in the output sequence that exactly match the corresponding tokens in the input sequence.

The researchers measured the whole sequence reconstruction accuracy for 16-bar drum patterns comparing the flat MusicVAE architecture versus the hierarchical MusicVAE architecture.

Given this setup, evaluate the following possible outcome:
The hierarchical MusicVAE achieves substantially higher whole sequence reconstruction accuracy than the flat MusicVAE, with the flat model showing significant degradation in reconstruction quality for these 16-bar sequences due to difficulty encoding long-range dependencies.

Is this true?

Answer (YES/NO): YES